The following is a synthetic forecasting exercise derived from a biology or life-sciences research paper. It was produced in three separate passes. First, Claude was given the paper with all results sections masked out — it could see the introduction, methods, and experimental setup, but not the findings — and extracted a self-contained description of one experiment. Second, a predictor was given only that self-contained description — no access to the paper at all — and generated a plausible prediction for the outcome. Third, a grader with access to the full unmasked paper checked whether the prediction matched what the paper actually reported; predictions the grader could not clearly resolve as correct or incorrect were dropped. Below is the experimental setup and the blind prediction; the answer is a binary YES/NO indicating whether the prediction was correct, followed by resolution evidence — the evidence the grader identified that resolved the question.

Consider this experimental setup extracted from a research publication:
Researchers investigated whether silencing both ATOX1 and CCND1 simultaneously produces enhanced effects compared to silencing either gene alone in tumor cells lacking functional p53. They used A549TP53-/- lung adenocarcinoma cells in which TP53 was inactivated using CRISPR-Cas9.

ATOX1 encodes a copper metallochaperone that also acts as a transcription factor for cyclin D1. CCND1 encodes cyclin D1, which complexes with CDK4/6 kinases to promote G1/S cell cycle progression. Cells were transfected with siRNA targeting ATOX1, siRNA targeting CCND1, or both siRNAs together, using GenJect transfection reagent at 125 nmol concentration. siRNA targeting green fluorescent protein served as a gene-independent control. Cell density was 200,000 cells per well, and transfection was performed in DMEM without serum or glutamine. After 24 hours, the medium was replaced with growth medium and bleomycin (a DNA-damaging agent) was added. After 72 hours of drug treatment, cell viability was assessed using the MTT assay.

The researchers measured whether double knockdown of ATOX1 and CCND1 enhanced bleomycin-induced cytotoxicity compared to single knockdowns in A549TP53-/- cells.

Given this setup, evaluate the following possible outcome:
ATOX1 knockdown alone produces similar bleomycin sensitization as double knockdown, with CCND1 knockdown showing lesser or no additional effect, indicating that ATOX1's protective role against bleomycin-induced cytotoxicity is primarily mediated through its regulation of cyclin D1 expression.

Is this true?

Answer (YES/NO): NO